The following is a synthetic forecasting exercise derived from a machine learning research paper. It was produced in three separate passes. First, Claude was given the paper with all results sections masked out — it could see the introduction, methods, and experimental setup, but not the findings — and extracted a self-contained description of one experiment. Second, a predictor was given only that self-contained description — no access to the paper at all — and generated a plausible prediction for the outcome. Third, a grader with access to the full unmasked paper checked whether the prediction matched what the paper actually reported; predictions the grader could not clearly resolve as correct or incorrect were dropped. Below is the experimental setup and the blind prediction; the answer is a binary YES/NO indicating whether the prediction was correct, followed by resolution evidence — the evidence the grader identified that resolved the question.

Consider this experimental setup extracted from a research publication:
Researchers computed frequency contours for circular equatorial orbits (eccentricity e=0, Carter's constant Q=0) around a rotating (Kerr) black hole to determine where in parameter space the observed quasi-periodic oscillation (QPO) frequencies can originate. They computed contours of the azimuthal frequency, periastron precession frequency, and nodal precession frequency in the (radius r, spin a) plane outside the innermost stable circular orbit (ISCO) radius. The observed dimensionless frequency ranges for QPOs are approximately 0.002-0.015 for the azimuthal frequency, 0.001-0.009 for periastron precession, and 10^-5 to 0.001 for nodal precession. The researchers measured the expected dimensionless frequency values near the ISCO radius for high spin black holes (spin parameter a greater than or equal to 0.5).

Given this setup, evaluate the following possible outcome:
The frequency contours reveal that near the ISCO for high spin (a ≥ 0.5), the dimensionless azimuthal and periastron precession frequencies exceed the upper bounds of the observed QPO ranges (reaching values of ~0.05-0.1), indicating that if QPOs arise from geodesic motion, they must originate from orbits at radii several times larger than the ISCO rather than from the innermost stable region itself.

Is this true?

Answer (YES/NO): NO